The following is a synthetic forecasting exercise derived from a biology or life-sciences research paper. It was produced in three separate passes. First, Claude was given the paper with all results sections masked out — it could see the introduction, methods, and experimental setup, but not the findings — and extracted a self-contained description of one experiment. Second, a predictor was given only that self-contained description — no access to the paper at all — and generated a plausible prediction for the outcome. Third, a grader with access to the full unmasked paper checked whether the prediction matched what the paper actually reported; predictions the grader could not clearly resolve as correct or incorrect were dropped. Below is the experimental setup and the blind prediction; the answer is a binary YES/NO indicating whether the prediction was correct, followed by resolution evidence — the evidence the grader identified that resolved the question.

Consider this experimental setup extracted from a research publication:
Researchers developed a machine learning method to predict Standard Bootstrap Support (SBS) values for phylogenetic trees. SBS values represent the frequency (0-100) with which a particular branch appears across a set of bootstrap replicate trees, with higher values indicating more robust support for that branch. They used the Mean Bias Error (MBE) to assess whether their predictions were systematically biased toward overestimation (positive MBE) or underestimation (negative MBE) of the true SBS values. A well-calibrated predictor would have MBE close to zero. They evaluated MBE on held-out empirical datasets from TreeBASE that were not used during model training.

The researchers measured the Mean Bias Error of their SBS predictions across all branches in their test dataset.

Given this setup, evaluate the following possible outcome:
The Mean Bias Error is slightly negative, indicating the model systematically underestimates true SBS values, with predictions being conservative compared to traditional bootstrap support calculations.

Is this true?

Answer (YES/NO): NO